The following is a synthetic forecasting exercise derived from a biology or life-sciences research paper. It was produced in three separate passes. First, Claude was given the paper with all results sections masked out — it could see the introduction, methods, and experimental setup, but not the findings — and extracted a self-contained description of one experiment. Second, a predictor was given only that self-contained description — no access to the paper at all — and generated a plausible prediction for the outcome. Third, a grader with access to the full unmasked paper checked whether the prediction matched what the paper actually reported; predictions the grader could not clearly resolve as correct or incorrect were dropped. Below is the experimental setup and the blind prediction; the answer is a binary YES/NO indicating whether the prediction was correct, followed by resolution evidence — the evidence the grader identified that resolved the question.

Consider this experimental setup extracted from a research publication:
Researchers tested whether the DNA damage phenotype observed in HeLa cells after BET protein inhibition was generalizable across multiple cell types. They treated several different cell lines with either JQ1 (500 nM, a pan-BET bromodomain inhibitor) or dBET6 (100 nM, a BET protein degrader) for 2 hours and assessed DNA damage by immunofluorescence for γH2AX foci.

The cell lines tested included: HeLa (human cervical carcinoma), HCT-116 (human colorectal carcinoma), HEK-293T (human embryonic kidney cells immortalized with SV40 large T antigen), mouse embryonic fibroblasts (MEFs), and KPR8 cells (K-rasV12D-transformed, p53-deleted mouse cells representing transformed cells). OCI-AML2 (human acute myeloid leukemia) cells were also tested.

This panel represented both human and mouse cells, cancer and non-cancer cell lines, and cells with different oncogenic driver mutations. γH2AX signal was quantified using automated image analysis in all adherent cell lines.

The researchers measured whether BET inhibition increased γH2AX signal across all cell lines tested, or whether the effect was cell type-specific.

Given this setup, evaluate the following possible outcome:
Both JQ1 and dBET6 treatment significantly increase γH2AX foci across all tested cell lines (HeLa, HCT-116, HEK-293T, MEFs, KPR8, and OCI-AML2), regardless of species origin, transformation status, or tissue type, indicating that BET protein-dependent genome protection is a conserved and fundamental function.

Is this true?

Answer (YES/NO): NO